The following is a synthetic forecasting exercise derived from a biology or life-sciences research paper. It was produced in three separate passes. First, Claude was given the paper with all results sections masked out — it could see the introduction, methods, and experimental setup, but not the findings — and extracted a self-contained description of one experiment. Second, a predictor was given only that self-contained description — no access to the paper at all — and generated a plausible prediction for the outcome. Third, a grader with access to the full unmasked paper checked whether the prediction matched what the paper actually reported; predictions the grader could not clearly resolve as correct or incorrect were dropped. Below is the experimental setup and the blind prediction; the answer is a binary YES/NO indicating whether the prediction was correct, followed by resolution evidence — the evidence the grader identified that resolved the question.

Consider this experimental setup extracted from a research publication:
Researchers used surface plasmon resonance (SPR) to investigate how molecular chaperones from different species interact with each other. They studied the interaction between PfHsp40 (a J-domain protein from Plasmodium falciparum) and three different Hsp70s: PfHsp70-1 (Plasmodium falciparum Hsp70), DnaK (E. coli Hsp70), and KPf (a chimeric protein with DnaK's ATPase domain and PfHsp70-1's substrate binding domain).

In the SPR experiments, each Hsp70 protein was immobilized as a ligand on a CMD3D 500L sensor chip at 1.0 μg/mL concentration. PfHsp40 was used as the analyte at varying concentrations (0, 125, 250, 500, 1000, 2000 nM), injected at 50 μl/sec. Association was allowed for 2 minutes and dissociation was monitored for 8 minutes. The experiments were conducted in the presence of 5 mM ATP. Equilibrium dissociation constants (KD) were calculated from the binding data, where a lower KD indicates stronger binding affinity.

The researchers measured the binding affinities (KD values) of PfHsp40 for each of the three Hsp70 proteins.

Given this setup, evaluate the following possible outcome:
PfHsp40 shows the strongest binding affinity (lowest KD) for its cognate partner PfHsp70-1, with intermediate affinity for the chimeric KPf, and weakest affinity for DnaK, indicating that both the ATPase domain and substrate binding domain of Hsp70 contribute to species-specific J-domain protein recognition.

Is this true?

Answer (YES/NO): NO